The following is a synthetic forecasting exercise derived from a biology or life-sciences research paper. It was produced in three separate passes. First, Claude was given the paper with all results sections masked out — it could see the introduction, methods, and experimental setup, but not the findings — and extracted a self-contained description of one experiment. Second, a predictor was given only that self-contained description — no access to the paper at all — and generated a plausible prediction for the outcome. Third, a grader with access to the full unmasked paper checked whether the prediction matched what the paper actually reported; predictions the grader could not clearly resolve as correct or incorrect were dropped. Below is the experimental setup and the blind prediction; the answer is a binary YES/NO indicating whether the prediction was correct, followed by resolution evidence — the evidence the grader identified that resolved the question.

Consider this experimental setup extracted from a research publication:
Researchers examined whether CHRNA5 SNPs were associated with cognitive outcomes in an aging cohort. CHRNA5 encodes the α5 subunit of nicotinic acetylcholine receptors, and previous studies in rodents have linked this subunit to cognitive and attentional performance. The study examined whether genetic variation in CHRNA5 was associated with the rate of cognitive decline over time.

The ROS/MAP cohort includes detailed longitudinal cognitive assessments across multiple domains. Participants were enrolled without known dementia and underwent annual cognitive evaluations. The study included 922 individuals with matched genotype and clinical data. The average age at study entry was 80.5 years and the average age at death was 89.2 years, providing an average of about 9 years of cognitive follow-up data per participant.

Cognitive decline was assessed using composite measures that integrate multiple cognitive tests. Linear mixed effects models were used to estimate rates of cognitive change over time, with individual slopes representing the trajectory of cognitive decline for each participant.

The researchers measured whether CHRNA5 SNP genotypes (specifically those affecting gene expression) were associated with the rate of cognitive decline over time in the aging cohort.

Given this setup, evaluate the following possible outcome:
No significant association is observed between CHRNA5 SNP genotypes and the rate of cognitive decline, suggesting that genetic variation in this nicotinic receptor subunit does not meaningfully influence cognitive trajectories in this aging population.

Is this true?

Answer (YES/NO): YES